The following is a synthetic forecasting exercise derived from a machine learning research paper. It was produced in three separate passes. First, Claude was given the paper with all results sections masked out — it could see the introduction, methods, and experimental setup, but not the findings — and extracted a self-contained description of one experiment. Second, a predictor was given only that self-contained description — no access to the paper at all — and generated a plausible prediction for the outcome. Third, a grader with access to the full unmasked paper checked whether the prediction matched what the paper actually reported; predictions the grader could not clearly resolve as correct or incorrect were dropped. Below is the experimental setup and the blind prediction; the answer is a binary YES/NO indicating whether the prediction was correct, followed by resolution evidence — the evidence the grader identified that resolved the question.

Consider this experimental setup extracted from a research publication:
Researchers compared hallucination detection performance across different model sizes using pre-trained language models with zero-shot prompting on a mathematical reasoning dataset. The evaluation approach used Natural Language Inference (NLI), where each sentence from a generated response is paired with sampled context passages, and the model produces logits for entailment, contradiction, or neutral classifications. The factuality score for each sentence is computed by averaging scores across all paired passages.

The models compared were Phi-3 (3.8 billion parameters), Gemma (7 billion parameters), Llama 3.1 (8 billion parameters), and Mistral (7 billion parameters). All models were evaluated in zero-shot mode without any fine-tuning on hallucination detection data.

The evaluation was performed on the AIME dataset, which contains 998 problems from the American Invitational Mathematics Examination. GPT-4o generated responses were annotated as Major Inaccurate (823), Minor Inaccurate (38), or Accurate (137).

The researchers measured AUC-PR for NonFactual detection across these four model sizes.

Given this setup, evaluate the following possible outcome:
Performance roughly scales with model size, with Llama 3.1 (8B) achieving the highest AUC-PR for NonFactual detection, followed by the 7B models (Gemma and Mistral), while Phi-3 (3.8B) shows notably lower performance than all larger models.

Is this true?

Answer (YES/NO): NO